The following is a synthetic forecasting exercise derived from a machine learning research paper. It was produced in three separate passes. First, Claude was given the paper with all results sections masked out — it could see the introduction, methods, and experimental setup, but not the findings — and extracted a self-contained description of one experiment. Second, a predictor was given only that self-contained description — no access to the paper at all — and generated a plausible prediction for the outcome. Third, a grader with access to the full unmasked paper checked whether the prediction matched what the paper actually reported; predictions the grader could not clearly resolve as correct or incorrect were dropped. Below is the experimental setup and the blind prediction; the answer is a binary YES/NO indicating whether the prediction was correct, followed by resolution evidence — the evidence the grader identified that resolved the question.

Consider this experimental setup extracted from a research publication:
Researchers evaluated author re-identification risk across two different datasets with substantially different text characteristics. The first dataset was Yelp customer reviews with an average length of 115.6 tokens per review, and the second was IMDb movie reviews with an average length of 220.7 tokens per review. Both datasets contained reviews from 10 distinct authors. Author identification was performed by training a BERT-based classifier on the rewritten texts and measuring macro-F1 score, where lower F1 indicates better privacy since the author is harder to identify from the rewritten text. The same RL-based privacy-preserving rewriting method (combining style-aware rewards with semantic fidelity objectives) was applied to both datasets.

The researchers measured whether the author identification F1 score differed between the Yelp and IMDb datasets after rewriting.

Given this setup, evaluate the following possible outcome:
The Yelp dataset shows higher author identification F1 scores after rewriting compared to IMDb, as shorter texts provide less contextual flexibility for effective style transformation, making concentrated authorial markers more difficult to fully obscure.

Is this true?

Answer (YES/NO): YES